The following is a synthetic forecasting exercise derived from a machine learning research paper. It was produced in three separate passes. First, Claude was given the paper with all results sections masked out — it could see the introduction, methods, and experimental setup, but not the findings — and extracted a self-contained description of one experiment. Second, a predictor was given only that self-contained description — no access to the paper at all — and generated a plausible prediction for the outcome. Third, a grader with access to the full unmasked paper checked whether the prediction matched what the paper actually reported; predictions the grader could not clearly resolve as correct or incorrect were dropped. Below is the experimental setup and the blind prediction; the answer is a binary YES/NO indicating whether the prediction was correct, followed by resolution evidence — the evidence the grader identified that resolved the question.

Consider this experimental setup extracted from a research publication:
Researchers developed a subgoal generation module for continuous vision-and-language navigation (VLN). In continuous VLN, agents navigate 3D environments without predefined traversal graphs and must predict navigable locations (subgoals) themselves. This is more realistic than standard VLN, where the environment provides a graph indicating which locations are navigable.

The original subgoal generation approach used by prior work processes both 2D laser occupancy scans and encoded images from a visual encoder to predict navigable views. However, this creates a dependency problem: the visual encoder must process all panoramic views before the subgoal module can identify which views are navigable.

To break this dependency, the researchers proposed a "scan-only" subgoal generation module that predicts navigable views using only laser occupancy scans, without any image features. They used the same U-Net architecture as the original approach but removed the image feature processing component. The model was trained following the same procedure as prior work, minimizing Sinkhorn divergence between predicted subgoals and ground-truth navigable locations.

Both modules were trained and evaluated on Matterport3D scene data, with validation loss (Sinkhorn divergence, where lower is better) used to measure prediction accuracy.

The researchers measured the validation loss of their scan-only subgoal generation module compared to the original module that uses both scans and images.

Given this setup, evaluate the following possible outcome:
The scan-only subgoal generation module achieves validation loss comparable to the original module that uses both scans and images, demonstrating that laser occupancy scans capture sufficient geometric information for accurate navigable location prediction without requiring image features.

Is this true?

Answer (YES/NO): YES